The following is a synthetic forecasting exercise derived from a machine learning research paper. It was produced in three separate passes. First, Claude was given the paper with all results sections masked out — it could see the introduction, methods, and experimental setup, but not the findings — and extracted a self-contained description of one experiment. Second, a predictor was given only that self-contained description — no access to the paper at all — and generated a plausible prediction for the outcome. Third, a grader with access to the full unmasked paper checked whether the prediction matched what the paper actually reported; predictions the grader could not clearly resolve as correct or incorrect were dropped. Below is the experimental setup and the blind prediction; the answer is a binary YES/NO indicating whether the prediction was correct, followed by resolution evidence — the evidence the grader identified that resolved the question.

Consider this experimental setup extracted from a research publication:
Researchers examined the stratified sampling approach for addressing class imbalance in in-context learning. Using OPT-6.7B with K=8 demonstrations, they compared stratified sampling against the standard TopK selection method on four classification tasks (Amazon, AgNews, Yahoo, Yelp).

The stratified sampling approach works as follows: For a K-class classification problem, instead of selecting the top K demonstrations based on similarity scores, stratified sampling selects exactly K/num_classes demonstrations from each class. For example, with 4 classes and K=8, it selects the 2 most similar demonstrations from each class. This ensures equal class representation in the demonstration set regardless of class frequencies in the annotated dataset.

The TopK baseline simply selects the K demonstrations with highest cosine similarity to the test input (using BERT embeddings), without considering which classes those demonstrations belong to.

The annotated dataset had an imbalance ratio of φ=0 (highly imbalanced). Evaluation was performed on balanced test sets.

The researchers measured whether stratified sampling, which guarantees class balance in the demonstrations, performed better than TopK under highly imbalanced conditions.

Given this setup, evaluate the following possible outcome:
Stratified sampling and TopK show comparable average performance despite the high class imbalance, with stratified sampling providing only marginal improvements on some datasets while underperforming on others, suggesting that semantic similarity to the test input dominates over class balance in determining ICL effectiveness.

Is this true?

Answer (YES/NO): NO